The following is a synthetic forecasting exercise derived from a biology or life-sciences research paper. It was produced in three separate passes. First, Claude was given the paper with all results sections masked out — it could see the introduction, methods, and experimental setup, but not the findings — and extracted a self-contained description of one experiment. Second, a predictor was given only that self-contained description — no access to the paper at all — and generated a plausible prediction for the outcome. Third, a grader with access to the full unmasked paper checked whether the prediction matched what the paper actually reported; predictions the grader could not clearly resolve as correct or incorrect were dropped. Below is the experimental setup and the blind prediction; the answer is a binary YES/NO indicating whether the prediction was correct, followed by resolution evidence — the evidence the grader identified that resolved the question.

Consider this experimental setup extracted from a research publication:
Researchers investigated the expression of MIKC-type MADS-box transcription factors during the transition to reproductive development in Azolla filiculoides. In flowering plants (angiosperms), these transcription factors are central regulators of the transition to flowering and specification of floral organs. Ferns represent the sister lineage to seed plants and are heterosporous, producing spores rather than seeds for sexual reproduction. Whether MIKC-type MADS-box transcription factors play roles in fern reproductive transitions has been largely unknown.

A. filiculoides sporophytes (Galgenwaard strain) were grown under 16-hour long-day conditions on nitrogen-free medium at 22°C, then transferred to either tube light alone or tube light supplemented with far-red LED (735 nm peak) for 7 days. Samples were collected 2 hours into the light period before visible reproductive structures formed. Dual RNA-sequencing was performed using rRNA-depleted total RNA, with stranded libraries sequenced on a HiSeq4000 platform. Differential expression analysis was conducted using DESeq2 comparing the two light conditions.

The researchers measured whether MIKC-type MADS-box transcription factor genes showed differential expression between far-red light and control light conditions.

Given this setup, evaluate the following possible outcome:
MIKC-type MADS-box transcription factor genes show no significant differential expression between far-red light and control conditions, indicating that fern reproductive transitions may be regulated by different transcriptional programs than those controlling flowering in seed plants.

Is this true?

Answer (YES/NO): NO